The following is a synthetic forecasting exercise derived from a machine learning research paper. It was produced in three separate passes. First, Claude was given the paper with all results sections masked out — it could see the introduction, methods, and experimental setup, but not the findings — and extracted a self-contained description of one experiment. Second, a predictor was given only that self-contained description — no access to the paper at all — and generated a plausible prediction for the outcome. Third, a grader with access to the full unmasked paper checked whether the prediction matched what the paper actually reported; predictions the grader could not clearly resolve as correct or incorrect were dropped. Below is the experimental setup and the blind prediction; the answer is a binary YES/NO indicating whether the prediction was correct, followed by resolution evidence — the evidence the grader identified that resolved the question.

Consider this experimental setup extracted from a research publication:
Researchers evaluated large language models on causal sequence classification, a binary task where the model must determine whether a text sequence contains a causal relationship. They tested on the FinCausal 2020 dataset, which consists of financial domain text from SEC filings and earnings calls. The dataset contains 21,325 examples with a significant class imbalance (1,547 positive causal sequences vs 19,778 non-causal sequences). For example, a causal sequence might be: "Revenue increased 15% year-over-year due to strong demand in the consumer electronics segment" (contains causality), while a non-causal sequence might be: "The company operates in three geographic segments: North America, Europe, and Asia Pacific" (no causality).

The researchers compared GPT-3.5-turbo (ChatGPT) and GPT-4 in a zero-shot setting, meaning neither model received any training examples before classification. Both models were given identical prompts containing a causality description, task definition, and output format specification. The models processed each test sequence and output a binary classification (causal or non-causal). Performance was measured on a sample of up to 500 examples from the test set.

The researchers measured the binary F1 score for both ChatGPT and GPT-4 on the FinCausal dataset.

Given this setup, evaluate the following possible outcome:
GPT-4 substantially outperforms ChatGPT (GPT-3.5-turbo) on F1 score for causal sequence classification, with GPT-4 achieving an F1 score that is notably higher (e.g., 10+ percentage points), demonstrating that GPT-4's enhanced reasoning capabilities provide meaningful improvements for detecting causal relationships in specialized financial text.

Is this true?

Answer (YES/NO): NO